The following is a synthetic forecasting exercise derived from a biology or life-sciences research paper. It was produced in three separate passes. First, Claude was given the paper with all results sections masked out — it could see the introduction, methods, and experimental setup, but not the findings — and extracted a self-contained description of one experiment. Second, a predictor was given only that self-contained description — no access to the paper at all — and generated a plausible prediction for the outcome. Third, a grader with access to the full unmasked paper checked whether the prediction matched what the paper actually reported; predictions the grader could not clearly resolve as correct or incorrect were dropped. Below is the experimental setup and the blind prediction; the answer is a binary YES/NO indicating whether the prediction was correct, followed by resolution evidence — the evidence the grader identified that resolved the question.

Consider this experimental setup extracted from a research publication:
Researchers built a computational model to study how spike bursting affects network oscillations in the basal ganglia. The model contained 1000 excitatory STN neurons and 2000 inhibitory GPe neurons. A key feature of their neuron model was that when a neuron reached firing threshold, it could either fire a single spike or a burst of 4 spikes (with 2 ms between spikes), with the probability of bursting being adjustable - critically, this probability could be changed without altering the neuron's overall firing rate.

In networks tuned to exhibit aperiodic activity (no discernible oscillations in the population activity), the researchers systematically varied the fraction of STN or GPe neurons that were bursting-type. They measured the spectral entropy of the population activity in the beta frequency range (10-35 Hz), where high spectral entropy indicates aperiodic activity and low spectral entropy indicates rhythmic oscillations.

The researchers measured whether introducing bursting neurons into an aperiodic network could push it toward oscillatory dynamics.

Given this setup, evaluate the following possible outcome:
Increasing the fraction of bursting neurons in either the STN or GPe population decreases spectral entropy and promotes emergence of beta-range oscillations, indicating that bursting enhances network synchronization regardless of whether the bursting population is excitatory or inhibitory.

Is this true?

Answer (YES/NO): NO